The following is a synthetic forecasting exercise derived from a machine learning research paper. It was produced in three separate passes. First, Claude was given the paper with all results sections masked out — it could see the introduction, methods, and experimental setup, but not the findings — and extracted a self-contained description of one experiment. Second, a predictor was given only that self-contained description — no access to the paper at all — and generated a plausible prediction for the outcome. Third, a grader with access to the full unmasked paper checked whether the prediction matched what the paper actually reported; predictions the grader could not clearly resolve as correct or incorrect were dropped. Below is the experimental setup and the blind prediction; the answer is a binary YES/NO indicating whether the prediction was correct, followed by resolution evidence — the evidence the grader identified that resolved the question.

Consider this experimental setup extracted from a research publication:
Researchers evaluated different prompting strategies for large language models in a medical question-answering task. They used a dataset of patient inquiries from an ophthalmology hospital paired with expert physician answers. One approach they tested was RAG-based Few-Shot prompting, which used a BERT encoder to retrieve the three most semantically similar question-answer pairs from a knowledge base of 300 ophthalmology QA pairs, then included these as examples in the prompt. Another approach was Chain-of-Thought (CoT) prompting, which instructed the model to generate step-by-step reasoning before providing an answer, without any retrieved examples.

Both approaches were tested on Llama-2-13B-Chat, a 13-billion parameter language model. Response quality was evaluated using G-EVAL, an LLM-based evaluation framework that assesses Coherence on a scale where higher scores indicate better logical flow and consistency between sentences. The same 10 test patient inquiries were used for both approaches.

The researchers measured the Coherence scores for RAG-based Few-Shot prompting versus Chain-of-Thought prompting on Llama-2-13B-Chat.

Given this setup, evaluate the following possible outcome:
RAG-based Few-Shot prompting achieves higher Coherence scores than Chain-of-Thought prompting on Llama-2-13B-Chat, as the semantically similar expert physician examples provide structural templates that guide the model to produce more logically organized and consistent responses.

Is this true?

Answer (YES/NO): NO